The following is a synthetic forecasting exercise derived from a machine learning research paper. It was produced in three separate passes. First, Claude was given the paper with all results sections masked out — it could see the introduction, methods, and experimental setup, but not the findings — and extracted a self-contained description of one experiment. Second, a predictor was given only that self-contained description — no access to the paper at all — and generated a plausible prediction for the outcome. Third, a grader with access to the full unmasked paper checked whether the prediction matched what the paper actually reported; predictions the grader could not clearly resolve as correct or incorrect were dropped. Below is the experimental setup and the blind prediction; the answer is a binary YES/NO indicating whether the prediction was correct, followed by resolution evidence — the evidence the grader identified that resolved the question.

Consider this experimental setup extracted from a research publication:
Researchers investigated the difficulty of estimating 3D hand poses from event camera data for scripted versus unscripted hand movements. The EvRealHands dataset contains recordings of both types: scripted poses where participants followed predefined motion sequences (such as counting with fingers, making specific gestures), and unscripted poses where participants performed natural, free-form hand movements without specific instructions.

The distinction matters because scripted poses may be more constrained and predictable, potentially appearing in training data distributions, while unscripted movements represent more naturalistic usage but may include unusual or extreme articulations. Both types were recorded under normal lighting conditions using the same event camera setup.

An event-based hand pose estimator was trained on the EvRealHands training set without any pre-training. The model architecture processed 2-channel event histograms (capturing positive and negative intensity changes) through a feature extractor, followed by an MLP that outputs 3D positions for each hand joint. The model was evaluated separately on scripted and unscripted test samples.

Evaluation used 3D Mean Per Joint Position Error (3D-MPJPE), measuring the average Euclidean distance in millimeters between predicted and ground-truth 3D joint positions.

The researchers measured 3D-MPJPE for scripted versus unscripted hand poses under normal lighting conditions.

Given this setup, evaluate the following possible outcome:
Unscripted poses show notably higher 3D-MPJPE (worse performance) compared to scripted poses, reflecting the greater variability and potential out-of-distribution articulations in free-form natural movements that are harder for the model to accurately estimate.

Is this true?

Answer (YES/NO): YES